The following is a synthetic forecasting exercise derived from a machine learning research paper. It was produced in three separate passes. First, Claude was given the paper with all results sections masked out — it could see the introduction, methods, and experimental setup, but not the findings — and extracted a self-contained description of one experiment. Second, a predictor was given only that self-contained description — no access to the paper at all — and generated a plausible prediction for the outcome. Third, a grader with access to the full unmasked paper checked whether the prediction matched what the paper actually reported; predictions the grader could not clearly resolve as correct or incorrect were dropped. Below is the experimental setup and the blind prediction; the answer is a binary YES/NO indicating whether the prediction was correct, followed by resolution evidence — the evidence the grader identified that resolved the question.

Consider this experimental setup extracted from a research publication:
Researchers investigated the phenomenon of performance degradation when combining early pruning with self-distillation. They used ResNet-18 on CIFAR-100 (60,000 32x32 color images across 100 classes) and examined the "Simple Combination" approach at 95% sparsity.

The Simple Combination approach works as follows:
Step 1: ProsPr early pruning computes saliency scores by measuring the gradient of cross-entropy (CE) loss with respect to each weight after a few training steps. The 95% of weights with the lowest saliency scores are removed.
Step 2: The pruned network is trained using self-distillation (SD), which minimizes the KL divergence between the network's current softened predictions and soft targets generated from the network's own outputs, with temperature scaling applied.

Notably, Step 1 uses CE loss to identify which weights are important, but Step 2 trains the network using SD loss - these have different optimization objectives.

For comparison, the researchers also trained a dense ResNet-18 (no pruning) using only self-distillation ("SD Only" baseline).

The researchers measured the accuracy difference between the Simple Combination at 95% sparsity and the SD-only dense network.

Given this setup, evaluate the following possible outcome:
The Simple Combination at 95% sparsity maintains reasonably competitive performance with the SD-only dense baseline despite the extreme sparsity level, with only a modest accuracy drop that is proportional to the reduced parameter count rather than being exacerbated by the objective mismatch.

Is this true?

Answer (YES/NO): NO